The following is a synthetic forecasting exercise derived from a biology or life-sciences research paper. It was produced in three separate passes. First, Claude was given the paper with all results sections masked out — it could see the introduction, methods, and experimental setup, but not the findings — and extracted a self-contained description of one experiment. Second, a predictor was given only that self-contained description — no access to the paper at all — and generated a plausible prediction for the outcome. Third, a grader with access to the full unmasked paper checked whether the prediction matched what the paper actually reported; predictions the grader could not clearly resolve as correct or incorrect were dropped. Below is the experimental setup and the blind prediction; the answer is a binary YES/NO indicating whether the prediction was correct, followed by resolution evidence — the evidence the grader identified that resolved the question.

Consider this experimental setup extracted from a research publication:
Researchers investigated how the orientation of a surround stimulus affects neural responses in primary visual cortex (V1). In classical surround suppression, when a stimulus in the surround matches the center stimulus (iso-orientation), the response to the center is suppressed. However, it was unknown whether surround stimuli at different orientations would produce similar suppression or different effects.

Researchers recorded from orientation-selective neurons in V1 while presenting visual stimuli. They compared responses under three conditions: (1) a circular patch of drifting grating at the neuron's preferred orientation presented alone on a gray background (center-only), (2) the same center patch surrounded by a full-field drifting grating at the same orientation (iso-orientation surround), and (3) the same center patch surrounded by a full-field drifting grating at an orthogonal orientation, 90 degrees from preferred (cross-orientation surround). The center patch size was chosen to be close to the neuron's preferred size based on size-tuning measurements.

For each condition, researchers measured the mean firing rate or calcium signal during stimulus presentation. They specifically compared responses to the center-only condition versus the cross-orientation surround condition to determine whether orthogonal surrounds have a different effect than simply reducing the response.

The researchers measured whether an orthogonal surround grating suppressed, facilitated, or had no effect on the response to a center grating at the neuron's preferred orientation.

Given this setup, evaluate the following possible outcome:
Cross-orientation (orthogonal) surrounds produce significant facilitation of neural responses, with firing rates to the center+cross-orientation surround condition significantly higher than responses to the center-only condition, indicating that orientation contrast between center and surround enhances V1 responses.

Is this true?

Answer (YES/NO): YES